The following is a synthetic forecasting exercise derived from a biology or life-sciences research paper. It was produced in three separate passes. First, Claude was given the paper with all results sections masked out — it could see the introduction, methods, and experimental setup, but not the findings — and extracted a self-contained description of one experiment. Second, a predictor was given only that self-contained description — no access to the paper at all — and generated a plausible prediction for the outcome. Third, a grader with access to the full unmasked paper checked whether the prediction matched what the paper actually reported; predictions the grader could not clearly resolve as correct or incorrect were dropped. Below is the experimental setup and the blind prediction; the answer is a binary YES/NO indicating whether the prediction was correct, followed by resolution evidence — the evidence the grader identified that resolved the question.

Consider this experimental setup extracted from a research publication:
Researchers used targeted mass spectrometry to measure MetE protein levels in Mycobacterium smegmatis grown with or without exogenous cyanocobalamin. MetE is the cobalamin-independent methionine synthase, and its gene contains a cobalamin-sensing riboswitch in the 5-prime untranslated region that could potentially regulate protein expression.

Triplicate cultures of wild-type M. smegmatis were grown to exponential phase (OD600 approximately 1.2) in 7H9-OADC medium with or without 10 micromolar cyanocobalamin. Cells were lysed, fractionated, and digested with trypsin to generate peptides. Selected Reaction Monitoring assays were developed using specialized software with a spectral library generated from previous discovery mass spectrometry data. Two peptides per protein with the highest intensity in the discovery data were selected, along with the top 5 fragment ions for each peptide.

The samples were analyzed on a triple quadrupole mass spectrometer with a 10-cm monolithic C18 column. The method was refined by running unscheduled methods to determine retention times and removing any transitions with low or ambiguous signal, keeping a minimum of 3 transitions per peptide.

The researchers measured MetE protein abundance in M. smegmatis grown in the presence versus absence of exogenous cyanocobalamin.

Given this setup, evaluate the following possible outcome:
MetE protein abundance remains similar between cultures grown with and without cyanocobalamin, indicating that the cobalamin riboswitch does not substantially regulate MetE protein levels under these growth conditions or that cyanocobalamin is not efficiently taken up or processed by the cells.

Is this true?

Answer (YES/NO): NO